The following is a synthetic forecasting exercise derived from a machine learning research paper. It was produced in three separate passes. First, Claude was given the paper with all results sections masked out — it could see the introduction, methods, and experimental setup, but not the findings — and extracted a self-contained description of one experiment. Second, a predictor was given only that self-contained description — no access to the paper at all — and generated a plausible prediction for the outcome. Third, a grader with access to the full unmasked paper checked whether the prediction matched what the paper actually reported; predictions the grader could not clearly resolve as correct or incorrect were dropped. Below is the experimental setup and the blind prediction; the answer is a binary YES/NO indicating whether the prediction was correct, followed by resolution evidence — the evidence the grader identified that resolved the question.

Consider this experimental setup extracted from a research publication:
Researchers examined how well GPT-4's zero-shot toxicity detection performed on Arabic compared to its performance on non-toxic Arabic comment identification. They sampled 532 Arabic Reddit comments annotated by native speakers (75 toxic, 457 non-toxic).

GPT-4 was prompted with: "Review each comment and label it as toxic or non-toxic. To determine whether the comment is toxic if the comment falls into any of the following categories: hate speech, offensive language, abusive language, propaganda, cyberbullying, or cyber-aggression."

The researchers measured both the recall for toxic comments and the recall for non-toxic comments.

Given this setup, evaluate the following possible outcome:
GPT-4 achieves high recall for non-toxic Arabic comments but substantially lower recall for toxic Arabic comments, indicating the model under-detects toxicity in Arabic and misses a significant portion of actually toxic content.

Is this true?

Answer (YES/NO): YES